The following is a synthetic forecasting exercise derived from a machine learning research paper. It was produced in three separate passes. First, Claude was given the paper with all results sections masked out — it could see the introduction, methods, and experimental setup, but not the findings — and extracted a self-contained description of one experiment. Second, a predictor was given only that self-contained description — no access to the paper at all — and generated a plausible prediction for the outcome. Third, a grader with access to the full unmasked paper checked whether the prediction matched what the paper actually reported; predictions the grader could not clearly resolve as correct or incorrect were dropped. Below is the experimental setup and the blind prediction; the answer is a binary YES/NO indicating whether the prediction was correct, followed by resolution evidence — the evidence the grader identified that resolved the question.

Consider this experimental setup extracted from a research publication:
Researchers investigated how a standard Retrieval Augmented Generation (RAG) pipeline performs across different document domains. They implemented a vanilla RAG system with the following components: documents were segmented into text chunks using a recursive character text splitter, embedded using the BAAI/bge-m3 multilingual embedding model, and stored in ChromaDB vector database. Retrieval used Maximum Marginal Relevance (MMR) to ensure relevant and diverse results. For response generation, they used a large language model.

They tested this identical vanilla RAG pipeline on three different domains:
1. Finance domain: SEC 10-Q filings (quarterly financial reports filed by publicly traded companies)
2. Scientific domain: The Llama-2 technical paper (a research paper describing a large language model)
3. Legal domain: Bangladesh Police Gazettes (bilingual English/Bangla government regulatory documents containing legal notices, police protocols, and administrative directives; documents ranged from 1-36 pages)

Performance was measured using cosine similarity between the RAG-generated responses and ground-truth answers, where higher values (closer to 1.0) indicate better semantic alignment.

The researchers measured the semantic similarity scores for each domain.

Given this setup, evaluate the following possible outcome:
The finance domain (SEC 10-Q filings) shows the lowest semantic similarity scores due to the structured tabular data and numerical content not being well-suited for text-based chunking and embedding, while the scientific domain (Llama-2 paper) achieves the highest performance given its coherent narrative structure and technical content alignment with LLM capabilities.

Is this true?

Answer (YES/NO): NO